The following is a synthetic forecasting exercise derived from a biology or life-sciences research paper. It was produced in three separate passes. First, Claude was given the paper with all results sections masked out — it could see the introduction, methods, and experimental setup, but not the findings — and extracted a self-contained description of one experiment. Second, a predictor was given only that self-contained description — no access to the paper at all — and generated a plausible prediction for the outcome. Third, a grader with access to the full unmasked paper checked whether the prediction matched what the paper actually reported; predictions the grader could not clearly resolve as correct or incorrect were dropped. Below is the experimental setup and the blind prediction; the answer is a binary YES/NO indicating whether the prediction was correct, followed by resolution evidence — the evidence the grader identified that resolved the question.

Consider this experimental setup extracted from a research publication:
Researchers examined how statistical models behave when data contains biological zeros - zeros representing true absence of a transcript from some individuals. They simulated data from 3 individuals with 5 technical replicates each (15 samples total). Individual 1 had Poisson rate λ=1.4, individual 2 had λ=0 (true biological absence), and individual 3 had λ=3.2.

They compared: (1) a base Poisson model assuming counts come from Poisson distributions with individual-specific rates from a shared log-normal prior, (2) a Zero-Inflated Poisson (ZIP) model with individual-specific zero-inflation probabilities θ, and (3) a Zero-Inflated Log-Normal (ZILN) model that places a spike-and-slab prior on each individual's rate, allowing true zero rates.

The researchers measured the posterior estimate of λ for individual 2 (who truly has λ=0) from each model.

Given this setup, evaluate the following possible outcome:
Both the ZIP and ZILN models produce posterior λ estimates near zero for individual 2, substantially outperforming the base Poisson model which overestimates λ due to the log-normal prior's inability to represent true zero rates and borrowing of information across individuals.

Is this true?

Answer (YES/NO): NO